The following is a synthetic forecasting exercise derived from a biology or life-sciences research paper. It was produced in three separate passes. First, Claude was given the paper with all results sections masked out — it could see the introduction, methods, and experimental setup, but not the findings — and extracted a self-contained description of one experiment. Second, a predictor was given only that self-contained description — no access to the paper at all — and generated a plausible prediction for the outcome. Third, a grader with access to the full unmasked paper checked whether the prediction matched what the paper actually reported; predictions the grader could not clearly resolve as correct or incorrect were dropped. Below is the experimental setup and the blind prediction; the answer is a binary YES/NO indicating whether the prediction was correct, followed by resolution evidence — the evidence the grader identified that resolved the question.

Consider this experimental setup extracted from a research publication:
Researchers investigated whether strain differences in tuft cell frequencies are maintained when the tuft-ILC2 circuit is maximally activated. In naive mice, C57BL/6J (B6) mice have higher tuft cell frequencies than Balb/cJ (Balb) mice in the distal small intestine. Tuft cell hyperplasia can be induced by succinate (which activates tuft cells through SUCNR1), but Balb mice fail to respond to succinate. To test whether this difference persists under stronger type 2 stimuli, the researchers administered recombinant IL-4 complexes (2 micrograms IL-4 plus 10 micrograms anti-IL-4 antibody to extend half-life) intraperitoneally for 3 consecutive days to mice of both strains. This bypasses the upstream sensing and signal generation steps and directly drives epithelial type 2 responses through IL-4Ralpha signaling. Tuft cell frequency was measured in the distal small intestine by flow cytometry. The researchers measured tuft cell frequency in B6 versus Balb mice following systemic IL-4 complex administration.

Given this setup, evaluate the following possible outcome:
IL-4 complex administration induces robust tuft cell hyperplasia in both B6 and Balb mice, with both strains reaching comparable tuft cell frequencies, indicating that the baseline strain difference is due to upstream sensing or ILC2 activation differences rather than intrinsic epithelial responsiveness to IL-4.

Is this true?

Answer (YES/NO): NO